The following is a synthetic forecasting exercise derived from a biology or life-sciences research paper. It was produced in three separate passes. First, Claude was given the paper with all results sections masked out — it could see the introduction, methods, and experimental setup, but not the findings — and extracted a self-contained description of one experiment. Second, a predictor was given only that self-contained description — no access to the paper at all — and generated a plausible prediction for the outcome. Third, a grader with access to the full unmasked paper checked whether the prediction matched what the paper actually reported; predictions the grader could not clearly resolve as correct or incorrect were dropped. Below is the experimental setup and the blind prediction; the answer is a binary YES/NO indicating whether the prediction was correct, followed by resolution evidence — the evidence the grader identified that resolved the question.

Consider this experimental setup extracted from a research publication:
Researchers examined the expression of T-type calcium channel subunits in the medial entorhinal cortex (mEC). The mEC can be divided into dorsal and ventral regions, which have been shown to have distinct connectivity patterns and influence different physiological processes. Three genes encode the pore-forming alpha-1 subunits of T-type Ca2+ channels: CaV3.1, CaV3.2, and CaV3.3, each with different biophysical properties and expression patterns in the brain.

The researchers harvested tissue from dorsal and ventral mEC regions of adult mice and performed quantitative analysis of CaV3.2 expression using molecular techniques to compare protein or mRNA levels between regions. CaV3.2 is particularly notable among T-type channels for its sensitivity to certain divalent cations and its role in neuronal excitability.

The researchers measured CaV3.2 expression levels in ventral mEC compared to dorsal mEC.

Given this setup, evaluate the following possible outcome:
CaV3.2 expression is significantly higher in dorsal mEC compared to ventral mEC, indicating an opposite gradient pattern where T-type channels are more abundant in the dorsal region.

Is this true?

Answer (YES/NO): NO